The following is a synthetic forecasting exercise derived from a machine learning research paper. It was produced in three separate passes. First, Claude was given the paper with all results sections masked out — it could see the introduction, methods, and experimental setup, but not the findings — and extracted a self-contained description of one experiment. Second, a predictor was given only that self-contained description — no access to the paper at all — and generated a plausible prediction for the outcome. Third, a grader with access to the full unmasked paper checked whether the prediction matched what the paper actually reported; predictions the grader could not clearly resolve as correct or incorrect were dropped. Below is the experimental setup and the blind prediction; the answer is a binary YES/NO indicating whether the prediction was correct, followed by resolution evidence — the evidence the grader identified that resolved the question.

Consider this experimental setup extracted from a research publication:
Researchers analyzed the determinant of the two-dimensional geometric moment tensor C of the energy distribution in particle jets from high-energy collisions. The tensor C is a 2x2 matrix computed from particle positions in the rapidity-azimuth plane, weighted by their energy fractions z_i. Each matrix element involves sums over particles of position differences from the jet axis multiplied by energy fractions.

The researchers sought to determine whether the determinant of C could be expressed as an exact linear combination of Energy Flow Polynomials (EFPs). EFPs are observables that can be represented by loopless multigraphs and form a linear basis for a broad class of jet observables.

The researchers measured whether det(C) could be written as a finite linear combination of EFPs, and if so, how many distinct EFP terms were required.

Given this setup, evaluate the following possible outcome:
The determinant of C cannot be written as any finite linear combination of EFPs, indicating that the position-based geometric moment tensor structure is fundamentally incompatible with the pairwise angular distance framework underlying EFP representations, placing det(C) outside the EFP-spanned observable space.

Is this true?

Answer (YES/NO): NO